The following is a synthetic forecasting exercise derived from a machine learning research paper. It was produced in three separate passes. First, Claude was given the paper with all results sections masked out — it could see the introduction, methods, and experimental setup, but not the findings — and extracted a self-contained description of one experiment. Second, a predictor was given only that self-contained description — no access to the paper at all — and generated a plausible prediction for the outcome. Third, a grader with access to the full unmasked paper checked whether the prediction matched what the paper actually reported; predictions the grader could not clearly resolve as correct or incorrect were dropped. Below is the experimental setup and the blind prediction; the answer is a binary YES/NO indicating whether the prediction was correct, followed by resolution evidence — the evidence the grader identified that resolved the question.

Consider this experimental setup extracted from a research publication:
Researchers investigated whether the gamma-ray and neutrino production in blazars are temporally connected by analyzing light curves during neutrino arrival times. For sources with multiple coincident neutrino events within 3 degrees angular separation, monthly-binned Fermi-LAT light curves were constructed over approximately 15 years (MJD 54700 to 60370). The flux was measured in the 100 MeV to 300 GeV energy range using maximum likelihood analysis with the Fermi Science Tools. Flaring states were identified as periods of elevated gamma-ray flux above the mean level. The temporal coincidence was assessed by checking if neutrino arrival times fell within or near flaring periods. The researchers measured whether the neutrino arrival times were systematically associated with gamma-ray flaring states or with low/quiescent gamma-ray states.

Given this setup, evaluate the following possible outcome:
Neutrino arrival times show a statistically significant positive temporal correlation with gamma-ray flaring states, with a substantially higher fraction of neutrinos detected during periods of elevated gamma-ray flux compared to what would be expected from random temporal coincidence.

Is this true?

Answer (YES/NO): NO